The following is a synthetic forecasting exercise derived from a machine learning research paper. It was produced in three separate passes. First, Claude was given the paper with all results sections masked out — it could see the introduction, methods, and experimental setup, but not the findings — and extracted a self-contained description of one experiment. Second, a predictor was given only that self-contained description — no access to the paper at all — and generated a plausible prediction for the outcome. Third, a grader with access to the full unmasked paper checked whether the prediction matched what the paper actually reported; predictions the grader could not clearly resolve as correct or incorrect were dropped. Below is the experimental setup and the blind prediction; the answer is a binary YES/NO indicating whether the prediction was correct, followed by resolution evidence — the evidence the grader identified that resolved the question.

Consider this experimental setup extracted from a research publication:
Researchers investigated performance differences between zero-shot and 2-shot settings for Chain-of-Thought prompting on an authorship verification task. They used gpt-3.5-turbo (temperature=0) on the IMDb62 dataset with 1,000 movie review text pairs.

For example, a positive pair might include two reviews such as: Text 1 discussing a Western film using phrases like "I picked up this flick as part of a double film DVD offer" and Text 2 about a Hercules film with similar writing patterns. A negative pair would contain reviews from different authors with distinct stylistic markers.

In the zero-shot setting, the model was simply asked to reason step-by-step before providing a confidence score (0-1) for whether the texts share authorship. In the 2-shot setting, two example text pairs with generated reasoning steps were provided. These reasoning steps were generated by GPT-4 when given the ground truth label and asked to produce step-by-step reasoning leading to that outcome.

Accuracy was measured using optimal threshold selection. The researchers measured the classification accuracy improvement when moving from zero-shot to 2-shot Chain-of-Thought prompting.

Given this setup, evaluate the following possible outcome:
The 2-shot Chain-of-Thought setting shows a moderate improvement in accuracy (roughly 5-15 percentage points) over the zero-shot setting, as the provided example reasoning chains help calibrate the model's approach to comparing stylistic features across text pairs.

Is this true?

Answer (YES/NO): YES